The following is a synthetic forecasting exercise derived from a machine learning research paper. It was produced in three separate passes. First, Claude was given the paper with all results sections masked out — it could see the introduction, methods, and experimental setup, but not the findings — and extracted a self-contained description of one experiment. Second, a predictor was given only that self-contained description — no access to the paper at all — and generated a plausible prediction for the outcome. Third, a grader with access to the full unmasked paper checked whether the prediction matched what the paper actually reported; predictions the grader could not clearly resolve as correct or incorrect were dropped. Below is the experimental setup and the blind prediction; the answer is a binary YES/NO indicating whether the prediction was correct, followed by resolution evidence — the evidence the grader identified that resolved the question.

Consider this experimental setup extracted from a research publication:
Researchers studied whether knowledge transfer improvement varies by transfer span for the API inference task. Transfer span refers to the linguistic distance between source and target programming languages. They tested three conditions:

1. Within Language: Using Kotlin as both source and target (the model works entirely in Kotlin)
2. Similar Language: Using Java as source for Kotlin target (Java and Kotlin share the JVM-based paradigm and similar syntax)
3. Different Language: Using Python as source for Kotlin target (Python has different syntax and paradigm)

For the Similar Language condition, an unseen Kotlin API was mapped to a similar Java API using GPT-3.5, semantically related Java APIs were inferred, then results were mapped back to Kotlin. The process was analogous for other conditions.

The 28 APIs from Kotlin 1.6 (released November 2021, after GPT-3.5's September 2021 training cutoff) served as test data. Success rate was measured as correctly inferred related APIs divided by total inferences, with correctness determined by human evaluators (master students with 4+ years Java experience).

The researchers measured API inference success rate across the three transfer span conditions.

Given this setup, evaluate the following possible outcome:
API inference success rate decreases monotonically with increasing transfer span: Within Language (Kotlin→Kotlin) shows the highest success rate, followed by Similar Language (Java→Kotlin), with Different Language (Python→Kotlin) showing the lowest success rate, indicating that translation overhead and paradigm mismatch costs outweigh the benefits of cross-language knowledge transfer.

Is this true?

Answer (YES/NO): NO